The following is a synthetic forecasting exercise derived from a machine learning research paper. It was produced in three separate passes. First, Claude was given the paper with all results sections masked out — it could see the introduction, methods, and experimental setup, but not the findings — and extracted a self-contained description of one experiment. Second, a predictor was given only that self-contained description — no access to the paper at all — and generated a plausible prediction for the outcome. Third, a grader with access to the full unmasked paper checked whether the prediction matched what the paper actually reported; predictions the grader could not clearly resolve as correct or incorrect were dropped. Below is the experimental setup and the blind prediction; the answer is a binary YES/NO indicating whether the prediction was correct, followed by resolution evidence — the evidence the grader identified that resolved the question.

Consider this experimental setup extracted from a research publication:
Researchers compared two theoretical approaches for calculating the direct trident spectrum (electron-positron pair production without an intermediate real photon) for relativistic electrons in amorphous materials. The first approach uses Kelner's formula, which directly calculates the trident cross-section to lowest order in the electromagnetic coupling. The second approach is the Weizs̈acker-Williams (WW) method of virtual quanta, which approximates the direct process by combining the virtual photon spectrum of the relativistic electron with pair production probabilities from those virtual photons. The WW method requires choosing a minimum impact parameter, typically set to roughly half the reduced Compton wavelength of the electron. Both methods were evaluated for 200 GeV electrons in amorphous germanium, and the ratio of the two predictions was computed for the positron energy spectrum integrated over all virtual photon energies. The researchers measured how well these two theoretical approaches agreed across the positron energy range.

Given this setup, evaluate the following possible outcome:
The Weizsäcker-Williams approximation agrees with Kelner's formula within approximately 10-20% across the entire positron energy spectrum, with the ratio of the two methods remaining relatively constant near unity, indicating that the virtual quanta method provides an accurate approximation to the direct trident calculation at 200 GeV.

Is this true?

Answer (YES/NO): NO